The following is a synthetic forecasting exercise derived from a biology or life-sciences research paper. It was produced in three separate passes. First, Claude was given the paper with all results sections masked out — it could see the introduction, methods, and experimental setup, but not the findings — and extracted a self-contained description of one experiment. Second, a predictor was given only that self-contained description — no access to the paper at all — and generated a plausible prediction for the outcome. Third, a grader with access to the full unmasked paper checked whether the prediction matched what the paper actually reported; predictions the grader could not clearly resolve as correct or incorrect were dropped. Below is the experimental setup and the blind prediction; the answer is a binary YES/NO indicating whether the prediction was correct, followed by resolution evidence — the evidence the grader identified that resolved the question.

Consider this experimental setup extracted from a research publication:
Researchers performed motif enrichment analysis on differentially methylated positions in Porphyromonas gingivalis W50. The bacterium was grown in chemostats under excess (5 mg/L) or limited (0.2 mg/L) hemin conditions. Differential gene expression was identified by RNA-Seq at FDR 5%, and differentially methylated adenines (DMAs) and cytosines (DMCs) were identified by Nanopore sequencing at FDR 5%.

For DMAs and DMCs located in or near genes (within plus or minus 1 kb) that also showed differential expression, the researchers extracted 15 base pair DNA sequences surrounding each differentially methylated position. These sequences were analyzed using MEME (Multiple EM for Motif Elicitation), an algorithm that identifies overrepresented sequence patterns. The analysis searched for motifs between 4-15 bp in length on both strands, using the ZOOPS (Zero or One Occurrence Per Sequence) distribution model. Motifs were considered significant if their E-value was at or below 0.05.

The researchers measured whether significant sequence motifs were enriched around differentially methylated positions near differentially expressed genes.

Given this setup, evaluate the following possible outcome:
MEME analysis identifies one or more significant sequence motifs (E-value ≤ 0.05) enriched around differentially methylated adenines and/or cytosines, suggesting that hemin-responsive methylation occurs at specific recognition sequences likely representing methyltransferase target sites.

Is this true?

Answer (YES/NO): NO